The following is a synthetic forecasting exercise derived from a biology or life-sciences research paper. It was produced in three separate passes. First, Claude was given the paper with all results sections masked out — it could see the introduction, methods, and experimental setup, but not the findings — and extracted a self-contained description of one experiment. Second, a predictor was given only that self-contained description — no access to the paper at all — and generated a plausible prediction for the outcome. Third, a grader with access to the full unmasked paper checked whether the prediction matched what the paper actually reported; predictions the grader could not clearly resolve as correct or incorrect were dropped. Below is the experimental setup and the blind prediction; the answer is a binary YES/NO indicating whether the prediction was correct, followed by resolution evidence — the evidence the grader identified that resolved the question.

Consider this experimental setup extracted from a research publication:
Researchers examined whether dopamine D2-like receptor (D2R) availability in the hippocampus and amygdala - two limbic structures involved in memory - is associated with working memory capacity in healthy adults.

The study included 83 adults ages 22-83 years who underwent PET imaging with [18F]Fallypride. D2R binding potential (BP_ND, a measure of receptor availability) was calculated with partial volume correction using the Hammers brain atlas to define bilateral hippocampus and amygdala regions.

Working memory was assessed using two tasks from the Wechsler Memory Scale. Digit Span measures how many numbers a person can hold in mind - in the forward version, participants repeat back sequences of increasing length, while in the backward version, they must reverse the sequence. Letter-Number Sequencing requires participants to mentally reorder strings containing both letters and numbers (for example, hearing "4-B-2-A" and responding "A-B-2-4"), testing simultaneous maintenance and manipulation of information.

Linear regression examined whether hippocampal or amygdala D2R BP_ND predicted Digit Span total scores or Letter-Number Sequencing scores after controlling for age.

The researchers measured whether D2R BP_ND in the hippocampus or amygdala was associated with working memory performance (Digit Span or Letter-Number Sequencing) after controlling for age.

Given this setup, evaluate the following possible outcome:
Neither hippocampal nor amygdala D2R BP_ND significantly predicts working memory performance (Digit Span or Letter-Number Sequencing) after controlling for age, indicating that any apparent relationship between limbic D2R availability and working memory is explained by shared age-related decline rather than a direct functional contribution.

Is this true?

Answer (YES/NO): YES